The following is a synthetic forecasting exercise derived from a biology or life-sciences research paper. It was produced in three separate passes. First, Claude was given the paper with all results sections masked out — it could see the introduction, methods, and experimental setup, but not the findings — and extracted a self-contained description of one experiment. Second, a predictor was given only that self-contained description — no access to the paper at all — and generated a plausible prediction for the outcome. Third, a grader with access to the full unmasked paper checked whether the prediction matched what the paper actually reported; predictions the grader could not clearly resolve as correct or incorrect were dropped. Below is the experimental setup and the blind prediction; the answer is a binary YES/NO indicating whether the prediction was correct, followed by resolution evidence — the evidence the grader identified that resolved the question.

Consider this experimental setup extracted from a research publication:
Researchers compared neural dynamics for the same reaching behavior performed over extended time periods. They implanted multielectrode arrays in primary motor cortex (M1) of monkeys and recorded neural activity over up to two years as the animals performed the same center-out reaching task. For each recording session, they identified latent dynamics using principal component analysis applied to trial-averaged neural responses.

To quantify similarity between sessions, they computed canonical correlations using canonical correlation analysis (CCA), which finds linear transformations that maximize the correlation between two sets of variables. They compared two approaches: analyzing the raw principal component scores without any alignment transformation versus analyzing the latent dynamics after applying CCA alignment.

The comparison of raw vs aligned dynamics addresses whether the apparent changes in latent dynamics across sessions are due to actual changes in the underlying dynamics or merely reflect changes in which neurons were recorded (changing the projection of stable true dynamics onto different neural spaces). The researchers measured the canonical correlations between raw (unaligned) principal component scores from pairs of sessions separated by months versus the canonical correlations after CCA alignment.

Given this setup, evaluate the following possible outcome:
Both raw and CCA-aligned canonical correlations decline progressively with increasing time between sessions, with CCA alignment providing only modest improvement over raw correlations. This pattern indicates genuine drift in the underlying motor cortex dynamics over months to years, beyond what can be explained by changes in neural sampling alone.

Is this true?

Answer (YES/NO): NO